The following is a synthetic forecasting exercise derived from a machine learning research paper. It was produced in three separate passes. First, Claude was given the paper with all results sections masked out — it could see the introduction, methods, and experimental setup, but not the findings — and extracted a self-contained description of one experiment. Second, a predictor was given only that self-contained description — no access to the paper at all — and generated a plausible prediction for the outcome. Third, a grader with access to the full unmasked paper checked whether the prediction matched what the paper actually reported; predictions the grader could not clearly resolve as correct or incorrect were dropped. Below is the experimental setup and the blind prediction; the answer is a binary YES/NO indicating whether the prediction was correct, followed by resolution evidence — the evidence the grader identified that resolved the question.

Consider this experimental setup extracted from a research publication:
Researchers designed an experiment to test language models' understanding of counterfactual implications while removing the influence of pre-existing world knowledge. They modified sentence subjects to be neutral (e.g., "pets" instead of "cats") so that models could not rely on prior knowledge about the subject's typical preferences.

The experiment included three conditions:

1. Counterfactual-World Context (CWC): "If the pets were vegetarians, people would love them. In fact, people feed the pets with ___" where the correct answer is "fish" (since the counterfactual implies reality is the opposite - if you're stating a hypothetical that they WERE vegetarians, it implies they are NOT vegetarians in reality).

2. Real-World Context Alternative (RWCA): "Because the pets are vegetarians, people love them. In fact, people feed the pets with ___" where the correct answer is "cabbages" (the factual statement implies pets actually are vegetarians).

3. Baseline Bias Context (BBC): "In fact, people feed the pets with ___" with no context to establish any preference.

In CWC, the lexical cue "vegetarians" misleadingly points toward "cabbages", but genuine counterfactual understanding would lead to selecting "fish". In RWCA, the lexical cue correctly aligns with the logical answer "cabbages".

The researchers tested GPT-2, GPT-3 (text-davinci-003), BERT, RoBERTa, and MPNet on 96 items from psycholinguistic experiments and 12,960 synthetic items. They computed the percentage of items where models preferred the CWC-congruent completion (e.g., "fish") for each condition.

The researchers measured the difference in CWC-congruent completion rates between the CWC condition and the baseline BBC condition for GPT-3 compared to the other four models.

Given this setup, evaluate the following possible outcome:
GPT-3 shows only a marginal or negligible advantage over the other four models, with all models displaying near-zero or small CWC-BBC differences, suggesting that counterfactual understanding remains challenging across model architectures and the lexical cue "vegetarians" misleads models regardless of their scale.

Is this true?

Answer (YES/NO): NO